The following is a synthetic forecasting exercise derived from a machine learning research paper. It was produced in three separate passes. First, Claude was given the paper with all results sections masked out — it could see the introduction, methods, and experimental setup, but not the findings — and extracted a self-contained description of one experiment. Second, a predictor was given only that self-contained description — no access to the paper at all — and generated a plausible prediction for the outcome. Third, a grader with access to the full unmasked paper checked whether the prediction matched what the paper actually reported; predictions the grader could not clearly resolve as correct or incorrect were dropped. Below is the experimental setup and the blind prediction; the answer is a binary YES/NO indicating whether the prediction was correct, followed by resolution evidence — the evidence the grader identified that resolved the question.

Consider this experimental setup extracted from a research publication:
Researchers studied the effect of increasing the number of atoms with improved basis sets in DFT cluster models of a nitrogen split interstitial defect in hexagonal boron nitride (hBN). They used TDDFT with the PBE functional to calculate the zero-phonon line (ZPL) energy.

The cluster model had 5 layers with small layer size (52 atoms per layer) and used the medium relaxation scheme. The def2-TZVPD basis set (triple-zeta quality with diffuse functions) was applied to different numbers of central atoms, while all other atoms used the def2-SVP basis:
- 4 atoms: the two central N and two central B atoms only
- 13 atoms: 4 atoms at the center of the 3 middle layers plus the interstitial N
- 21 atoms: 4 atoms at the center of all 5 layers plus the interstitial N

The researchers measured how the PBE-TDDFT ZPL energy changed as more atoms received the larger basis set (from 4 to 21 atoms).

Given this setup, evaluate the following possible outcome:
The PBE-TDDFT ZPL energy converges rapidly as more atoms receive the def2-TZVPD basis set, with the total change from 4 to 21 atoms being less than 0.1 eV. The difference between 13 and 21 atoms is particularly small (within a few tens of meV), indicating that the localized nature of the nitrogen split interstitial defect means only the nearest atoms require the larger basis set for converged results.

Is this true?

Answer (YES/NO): YES